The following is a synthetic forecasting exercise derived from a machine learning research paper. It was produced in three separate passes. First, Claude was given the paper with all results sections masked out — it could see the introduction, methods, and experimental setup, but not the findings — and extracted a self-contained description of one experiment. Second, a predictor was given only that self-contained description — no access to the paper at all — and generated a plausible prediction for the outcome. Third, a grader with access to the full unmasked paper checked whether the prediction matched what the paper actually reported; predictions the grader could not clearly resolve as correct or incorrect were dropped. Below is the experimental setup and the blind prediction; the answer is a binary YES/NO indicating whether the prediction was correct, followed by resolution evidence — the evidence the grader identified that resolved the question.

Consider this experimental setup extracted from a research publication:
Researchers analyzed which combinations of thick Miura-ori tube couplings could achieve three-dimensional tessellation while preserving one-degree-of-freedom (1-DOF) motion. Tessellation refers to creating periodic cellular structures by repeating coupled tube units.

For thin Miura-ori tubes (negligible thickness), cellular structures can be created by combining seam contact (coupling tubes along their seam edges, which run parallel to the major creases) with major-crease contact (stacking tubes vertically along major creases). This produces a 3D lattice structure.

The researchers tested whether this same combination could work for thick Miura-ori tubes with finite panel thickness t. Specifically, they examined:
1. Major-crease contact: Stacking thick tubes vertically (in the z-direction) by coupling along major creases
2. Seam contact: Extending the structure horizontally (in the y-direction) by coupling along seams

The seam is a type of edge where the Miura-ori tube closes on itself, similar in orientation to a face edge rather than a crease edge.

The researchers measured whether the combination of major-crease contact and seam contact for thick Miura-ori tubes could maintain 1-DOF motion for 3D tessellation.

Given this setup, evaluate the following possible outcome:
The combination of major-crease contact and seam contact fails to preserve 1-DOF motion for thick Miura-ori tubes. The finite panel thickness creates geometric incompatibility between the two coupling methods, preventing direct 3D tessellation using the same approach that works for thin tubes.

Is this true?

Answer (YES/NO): YES